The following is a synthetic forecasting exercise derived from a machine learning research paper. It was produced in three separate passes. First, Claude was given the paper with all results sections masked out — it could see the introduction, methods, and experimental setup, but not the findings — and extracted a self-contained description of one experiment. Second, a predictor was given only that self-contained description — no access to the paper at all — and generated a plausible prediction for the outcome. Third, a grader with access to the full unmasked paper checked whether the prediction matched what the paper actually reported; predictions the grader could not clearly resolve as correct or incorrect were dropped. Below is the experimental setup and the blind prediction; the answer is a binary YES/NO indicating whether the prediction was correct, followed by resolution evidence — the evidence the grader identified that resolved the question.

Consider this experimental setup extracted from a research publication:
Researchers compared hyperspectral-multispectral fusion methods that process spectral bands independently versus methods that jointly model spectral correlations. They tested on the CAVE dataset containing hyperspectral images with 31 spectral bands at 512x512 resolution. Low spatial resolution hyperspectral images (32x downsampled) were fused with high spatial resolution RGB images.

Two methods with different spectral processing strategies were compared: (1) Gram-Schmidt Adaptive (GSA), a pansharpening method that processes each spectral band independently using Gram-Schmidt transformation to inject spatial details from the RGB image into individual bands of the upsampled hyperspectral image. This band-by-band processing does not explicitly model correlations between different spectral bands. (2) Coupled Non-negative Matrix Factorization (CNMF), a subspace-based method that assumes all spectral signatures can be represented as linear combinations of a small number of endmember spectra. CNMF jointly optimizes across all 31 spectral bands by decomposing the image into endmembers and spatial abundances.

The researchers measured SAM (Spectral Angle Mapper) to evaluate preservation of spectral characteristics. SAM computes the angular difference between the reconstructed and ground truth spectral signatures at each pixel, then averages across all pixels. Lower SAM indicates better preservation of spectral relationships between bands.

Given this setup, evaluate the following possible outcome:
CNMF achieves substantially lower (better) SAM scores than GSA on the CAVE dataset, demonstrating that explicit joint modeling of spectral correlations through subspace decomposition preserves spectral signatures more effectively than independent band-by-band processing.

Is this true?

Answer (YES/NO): YES